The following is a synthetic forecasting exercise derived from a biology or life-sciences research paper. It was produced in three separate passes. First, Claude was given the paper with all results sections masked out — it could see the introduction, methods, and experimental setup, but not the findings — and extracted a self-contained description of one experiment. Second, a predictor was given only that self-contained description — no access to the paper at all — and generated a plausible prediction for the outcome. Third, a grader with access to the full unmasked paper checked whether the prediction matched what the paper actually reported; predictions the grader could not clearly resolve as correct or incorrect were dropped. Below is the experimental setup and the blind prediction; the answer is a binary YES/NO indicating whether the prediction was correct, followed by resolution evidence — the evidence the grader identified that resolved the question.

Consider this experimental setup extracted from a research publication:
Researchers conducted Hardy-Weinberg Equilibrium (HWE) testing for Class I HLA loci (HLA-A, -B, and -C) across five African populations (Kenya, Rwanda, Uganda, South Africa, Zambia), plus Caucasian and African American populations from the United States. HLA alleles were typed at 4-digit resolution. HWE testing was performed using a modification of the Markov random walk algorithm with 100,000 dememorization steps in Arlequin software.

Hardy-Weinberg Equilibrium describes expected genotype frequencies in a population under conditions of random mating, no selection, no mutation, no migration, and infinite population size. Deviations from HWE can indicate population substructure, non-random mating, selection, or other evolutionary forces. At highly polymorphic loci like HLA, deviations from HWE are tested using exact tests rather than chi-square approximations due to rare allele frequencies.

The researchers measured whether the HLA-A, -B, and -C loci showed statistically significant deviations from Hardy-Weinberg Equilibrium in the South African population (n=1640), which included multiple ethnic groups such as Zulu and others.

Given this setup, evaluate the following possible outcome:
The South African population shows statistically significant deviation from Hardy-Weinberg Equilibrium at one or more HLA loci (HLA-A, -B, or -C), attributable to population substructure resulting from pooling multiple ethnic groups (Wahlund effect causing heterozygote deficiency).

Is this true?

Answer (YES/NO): NO